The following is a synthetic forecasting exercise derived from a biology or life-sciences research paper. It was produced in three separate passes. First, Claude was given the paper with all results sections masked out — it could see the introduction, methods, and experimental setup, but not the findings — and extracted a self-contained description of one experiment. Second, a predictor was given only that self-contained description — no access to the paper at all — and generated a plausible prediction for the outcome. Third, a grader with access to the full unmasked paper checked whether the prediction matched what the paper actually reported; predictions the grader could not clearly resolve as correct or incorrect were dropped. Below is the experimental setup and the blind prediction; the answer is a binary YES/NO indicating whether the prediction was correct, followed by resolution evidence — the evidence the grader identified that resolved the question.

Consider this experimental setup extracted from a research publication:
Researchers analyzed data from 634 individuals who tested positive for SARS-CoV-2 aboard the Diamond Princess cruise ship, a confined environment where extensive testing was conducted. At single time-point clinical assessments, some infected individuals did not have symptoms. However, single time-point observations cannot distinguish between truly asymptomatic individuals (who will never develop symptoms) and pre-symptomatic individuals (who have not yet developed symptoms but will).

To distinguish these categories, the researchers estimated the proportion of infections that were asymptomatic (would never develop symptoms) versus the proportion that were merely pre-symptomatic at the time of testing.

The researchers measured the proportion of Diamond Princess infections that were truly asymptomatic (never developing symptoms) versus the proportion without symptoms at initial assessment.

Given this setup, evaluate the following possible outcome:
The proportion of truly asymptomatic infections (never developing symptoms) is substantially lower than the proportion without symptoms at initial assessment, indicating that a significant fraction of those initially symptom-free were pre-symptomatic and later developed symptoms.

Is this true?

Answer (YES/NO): YES